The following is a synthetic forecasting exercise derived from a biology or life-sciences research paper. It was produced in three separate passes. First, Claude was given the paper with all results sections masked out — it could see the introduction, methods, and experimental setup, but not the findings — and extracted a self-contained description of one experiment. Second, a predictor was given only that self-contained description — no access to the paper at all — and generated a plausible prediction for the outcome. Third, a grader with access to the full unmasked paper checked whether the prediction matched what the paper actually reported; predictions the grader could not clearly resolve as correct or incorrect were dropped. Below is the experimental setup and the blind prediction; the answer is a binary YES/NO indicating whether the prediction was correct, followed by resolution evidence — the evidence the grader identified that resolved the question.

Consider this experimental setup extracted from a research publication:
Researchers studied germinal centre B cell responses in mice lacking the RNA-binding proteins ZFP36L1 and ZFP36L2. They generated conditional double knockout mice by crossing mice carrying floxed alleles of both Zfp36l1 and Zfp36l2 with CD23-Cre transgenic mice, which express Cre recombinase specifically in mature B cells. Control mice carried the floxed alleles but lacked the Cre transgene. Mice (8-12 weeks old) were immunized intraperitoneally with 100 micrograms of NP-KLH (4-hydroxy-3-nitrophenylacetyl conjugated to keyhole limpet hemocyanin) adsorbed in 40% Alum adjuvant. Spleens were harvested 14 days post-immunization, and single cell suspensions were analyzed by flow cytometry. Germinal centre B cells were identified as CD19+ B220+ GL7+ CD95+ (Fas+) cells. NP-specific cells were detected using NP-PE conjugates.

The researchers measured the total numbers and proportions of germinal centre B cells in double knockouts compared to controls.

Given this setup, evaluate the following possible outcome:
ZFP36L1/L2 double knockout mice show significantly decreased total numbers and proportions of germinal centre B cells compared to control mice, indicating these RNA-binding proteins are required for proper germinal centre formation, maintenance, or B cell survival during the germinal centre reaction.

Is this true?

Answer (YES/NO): YES